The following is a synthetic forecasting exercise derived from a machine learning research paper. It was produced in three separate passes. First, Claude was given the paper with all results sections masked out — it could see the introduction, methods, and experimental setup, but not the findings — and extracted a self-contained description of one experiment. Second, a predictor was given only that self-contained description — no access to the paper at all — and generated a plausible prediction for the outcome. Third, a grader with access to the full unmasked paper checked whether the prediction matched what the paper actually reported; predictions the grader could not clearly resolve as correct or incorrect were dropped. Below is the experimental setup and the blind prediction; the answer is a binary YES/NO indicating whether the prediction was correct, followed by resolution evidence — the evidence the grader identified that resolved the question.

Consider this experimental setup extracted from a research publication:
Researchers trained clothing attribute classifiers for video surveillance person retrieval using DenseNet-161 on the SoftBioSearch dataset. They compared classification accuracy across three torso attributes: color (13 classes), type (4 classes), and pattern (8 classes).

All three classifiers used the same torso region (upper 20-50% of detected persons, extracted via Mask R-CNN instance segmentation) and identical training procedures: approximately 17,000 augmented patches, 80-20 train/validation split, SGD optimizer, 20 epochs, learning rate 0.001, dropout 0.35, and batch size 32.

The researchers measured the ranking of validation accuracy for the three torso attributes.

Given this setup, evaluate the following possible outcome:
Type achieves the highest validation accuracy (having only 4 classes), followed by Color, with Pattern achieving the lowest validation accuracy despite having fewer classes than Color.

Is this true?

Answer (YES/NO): NO